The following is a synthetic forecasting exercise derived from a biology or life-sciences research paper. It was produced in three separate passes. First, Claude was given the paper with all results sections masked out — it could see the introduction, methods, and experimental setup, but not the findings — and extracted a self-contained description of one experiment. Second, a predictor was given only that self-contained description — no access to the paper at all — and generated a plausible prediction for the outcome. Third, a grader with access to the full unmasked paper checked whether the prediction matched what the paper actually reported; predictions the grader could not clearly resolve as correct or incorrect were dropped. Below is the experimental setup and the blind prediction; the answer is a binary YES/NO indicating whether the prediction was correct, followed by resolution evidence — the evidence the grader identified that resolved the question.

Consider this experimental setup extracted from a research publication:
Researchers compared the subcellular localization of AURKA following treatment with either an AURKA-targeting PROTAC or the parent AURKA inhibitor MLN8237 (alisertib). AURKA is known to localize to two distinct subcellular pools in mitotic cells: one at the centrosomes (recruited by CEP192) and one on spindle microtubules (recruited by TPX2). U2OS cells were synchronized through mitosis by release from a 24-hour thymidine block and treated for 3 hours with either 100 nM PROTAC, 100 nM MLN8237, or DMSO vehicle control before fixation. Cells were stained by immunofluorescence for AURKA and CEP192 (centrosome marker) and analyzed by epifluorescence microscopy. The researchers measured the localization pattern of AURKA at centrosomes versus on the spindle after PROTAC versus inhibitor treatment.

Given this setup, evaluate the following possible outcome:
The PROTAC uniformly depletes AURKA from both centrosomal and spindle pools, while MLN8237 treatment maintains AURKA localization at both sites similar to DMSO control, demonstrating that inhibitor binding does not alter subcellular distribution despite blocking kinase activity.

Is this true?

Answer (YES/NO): NO